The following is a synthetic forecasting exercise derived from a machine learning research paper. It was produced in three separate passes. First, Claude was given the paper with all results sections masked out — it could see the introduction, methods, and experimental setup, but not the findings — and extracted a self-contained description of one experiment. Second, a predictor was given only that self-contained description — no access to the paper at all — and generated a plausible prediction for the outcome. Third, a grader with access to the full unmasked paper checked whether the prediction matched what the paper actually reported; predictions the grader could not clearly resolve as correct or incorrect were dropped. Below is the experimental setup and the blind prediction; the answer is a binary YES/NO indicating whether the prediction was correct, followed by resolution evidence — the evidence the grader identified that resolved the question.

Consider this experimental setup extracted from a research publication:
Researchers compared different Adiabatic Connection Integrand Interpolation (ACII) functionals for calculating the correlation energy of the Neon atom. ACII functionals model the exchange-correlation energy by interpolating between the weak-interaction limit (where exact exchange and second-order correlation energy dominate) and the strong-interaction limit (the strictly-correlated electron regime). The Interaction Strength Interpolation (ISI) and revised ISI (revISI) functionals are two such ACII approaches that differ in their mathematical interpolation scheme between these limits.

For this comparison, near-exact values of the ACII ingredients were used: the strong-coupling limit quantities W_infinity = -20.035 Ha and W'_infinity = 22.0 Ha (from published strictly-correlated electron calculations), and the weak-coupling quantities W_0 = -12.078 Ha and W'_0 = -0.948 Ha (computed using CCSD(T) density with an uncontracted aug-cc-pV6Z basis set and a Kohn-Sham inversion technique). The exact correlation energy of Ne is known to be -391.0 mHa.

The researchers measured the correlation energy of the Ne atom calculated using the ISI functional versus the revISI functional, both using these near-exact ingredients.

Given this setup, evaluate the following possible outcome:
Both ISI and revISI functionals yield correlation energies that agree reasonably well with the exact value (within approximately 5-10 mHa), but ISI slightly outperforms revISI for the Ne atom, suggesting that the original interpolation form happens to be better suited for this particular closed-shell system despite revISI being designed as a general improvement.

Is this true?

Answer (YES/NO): NO